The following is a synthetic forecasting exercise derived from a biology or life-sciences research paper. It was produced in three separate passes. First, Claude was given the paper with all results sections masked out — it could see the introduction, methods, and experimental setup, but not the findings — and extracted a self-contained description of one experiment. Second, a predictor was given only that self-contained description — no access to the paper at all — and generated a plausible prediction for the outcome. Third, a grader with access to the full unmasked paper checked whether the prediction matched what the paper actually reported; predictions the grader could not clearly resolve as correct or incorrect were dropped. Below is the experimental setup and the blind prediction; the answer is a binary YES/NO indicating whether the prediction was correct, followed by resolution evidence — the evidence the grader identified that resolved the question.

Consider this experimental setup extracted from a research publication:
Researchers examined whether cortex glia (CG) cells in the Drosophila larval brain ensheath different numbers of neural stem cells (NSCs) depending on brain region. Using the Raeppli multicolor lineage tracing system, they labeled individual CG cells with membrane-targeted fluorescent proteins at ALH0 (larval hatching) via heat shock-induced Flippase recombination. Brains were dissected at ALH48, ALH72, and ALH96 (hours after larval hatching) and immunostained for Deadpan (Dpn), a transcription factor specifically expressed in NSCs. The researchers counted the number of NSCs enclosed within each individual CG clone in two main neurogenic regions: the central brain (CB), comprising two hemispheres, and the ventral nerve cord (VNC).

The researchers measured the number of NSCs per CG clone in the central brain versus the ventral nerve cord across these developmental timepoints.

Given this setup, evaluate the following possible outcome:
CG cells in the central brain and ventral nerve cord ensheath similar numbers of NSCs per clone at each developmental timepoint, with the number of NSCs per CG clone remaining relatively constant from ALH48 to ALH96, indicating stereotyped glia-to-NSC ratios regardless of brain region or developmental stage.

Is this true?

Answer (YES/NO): NO